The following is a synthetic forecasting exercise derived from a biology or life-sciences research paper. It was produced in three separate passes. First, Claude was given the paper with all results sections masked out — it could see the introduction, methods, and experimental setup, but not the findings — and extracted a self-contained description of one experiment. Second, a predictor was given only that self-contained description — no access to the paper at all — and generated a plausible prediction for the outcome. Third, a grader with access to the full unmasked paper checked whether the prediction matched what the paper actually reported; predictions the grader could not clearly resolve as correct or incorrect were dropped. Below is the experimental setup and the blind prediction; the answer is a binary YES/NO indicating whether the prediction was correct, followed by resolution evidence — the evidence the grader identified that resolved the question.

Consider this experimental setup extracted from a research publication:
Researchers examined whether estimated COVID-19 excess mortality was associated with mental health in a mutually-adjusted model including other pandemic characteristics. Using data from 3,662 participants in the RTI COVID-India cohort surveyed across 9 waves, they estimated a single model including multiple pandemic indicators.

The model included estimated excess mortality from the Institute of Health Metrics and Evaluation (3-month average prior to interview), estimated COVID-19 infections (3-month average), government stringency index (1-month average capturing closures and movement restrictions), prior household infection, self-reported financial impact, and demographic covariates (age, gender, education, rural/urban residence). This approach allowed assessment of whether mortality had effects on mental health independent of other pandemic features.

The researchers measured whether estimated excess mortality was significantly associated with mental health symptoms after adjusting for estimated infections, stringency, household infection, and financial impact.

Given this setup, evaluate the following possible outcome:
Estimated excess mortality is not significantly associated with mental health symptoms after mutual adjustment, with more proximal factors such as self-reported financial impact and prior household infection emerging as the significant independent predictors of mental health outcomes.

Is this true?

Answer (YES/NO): NO